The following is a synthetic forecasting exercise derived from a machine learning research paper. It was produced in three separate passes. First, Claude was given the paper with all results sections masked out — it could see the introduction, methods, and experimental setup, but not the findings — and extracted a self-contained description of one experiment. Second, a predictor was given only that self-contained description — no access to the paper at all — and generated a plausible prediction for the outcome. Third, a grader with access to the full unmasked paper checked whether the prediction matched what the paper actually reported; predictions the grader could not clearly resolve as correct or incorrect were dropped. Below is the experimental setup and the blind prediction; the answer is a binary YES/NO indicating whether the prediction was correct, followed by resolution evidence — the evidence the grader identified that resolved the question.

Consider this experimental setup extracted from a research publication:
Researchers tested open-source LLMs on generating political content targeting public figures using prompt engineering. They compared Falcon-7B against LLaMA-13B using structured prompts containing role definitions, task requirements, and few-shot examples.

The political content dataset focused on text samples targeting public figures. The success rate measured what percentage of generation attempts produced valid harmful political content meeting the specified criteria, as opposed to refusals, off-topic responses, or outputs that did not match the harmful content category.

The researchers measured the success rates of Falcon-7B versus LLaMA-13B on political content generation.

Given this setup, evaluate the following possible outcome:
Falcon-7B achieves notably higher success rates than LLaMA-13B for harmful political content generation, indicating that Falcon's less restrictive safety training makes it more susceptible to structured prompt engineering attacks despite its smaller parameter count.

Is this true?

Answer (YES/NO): NO